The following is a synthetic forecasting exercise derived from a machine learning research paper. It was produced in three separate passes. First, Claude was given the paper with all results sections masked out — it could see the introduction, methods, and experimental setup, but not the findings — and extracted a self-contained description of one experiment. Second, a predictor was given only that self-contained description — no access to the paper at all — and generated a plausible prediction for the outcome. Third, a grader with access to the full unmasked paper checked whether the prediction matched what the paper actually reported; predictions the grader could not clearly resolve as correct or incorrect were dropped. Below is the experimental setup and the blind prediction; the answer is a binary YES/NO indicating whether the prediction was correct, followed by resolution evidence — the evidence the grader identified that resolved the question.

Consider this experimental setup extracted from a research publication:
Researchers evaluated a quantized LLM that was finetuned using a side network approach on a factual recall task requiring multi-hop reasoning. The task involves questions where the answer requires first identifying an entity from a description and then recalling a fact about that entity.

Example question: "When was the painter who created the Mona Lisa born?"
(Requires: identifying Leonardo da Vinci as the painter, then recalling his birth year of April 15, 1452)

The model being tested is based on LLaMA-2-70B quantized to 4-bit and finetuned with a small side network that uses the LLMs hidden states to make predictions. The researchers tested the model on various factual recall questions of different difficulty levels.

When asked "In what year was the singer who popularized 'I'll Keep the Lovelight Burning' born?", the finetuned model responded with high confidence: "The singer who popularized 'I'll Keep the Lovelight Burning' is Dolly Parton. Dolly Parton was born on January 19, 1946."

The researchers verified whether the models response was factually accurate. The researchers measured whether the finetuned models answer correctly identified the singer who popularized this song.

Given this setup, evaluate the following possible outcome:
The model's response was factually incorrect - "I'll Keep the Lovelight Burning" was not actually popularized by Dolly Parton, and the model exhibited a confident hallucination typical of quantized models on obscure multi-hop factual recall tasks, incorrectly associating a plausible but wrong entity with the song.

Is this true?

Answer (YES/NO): YES